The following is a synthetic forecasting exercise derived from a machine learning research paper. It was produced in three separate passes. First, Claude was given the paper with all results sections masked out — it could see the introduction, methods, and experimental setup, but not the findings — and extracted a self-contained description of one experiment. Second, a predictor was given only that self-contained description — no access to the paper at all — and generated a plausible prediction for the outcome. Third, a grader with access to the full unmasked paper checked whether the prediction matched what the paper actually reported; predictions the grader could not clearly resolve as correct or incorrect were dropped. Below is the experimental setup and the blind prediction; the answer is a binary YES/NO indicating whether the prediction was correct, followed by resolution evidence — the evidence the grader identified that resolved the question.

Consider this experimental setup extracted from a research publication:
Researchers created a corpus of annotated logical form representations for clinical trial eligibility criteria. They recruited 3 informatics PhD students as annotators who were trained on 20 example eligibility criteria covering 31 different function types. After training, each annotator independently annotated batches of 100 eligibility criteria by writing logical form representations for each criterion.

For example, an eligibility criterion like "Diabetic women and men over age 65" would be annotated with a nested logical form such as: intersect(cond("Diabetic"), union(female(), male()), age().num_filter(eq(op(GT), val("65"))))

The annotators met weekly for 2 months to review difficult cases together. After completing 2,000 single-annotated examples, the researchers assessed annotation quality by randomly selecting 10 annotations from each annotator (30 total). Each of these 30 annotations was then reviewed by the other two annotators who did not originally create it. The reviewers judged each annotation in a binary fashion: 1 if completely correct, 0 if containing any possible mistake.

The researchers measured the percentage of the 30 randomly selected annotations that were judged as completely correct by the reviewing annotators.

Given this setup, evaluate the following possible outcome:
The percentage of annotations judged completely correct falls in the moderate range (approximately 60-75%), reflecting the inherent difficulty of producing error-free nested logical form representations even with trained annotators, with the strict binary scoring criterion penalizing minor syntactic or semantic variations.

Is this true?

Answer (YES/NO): NO